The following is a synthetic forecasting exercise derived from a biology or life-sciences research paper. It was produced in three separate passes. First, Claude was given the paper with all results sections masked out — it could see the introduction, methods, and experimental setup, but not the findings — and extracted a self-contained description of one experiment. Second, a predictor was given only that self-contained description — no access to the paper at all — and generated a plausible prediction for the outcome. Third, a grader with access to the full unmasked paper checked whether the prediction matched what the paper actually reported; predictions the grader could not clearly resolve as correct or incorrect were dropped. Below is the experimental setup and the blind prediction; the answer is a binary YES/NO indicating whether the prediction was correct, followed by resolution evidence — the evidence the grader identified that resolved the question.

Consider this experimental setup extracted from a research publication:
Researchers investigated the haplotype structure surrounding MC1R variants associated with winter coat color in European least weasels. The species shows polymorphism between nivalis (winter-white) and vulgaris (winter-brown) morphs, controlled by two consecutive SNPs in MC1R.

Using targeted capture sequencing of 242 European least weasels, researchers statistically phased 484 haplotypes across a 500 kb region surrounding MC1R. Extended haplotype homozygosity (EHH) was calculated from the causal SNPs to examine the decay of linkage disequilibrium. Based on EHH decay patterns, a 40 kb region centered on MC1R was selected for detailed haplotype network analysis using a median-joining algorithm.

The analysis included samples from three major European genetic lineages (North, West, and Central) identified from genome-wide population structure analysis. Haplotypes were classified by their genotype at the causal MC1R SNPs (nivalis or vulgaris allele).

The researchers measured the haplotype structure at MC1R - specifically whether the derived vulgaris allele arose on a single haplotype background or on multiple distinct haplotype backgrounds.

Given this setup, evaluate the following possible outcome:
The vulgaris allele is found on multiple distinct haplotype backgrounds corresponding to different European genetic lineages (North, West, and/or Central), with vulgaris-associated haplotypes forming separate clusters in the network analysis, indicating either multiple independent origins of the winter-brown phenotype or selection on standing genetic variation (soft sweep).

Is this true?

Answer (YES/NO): NO